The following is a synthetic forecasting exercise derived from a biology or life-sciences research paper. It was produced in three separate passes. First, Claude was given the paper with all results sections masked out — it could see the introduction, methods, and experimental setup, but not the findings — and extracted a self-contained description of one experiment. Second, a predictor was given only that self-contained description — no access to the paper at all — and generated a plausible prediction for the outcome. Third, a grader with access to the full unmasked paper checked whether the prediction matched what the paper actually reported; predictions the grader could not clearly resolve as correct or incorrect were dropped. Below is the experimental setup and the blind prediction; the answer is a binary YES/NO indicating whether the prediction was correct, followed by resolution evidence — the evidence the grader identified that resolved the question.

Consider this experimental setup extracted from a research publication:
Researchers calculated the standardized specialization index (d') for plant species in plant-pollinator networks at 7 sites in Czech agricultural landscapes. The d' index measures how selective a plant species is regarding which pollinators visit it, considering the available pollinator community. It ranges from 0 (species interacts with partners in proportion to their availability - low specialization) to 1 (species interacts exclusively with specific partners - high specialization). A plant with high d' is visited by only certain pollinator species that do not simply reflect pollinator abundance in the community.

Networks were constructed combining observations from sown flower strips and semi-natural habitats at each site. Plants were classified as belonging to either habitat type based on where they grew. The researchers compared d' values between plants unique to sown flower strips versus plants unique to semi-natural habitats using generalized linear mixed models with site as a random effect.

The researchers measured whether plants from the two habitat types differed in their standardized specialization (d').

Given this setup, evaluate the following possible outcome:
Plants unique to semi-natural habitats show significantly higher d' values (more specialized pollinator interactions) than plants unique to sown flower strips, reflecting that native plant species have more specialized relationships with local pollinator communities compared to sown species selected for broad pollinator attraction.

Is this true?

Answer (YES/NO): NO